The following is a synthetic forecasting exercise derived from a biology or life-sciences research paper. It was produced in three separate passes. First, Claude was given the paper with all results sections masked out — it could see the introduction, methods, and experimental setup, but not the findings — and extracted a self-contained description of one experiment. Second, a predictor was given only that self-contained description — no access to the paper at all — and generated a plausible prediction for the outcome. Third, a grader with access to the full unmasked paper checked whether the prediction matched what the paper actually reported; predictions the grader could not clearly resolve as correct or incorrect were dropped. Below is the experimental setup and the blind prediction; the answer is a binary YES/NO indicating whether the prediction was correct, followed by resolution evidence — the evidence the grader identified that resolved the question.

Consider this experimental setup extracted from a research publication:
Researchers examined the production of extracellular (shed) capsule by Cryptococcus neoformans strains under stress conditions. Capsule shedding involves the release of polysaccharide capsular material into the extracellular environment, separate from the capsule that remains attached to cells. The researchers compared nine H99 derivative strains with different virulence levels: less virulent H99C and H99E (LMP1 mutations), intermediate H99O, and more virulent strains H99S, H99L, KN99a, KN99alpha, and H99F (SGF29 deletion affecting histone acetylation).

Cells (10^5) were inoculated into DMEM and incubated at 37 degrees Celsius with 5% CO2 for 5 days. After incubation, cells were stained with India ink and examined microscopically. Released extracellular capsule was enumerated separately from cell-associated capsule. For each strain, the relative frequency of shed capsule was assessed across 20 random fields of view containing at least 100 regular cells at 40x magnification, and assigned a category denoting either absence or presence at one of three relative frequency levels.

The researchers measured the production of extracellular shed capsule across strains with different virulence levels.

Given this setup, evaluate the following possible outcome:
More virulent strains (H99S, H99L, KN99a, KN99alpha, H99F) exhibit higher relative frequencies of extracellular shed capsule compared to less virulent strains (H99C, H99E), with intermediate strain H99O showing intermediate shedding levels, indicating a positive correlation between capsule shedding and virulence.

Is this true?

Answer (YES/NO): YES